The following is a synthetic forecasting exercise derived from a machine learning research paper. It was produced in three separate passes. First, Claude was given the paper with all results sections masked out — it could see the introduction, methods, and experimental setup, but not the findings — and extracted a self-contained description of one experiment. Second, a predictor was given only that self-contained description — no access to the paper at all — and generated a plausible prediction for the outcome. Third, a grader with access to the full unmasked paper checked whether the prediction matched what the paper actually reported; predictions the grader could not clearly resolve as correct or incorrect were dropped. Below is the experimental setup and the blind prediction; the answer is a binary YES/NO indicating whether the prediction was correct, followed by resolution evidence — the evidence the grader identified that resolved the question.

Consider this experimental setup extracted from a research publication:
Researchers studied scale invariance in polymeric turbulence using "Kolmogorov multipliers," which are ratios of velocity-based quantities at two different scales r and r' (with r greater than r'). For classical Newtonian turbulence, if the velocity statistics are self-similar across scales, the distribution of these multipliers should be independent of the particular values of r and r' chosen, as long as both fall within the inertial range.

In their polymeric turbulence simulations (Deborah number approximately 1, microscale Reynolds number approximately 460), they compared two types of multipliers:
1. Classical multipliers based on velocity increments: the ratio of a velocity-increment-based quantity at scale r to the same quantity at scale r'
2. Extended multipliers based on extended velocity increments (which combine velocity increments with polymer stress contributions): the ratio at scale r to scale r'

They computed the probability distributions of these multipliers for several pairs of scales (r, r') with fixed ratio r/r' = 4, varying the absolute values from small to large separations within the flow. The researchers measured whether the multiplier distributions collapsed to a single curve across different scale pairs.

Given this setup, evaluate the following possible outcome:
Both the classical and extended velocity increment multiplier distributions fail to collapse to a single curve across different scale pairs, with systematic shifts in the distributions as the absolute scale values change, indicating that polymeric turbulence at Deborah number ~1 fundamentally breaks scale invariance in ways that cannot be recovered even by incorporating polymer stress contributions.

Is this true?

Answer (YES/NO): NO